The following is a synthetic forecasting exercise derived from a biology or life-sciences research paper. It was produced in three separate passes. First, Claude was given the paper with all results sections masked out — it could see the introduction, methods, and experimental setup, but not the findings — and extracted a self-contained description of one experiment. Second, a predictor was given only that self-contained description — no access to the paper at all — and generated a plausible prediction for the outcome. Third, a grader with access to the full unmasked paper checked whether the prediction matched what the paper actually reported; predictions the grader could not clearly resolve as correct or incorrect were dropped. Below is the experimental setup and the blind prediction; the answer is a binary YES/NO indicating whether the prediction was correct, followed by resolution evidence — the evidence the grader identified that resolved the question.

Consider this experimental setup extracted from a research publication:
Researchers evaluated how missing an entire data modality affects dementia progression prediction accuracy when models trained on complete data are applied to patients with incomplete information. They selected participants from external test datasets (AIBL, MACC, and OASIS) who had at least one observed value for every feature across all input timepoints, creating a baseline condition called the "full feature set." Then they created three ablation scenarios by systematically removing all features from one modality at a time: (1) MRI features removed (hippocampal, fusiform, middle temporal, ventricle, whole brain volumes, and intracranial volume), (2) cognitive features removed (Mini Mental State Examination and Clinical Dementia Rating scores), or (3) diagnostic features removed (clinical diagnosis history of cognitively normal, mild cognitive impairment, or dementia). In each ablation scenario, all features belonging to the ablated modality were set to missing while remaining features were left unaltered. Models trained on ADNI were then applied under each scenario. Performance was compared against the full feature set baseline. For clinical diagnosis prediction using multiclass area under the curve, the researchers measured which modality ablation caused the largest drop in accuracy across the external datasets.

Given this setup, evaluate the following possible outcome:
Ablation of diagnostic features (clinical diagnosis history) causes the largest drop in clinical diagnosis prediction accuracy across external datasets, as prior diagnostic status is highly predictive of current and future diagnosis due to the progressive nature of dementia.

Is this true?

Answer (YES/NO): YES